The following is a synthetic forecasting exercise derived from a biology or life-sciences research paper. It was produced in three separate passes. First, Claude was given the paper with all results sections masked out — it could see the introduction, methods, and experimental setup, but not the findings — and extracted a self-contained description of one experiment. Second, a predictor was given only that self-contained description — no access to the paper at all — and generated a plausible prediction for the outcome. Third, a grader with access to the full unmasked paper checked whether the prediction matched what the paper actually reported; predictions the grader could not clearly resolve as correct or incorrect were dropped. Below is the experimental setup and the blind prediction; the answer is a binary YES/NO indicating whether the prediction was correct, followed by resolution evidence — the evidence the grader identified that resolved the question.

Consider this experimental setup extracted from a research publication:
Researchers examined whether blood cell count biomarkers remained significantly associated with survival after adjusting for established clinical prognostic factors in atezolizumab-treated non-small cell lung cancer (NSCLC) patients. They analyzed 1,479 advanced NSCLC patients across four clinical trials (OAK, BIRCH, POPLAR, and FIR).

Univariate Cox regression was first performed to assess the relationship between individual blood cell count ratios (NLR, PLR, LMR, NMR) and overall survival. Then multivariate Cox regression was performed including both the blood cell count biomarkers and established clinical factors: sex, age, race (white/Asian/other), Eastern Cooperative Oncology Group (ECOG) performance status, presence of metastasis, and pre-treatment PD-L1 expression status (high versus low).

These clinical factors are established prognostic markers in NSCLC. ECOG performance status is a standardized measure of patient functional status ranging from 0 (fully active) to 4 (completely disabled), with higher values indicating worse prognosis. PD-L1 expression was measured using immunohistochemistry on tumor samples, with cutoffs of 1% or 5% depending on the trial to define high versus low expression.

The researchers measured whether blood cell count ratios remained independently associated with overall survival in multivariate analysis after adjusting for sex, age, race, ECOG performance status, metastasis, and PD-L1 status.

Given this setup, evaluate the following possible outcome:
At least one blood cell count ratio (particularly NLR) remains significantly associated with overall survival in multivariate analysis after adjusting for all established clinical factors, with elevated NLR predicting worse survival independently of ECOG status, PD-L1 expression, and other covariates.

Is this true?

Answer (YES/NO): YES